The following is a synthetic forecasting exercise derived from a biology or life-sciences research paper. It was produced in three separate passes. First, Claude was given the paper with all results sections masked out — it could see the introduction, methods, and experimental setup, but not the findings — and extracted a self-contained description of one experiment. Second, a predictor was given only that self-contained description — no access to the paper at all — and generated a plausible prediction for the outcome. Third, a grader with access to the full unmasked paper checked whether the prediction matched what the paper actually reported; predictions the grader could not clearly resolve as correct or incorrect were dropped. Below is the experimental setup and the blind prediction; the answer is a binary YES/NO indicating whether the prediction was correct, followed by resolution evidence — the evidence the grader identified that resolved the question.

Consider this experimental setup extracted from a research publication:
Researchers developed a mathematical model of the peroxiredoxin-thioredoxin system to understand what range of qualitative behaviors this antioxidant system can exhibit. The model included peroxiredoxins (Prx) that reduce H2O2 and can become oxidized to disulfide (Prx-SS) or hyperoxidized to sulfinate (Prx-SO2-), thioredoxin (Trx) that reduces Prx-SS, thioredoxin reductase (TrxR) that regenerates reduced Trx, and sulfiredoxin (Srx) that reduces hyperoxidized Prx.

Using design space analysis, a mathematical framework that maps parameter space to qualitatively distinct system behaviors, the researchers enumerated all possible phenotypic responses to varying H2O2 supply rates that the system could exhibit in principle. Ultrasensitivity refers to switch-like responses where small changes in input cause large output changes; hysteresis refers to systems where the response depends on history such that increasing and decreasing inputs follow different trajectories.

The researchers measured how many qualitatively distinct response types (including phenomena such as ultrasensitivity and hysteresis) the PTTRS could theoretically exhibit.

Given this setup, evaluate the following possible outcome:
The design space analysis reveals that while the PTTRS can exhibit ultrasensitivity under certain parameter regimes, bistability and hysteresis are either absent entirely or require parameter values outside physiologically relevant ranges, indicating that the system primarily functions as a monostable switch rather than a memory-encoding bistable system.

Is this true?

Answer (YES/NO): NO